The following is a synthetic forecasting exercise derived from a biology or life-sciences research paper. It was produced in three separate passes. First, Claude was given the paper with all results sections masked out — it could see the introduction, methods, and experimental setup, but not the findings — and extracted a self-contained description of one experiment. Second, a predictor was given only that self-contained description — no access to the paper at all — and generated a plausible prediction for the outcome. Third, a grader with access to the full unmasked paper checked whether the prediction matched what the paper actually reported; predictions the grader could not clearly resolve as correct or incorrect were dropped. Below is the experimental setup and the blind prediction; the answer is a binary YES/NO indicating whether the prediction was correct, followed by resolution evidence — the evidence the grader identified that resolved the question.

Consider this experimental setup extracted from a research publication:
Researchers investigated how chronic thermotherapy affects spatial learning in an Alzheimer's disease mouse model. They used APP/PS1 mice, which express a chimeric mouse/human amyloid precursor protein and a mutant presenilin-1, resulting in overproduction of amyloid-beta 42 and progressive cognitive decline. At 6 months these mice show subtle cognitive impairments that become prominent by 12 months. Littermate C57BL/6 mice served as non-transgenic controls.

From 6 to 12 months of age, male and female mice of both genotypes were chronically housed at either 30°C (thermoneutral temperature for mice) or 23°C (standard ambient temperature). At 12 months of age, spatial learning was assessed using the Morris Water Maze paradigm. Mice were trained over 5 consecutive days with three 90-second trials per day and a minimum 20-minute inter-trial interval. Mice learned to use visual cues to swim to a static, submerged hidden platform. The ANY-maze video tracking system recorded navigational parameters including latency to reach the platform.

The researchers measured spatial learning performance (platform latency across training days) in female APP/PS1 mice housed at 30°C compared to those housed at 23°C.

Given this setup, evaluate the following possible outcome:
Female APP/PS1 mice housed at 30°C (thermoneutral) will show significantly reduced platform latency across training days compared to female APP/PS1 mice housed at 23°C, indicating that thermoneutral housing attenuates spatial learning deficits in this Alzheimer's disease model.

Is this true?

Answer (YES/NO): NO